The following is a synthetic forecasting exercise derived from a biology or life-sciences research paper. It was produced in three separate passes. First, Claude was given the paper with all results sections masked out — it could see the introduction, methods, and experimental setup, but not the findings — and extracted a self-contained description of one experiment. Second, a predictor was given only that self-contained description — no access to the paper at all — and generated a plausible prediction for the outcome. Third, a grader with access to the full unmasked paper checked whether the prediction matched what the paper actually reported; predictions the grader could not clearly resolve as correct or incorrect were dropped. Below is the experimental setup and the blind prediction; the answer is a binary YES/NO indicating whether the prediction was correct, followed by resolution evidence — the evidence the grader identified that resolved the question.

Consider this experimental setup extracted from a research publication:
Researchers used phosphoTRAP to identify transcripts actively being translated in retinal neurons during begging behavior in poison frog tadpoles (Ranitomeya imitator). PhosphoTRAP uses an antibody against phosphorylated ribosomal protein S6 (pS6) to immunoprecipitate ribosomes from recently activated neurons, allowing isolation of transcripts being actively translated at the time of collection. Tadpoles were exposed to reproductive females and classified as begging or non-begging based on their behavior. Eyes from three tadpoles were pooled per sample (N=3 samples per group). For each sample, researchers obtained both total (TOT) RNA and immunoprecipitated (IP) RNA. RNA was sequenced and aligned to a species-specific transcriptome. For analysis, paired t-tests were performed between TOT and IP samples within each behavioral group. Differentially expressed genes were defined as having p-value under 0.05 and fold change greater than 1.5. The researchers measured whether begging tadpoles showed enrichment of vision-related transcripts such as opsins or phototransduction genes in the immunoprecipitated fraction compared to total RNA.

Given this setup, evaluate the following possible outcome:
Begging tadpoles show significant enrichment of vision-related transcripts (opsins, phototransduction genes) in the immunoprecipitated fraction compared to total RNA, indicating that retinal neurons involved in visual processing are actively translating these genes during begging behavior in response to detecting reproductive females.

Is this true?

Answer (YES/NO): NO